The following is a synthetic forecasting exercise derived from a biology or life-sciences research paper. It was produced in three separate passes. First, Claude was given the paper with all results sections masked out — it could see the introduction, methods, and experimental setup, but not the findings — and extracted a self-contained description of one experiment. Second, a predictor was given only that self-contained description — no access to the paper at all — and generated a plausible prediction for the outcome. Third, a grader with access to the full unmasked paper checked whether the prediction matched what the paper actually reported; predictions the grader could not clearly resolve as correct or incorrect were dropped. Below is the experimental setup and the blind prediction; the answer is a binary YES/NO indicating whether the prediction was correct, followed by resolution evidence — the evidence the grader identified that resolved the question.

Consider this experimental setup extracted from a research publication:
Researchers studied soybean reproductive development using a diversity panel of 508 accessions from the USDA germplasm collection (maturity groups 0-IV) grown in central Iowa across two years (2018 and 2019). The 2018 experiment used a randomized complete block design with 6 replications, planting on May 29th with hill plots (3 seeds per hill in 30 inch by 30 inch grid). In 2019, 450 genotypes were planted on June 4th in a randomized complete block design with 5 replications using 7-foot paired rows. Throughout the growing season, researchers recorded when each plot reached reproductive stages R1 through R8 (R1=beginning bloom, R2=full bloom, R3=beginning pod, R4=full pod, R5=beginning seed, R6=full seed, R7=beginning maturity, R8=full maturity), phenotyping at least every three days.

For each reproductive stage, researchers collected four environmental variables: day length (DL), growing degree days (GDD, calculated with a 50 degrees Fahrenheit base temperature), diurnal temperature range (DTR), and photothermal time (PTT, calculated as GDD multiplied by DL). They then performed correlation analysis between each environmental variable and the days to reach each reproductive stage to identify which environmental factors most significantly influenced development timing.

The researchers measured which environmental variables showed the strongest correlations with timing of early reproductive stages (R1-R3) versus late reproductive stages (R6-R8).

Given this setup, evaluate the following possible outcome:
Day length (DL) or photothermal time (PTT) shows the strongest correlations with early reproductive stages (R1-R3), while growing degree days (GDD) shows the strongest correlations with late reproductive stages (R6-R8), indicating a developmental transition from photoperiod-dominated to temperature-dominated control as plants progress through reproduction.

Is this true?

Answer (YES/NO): NO